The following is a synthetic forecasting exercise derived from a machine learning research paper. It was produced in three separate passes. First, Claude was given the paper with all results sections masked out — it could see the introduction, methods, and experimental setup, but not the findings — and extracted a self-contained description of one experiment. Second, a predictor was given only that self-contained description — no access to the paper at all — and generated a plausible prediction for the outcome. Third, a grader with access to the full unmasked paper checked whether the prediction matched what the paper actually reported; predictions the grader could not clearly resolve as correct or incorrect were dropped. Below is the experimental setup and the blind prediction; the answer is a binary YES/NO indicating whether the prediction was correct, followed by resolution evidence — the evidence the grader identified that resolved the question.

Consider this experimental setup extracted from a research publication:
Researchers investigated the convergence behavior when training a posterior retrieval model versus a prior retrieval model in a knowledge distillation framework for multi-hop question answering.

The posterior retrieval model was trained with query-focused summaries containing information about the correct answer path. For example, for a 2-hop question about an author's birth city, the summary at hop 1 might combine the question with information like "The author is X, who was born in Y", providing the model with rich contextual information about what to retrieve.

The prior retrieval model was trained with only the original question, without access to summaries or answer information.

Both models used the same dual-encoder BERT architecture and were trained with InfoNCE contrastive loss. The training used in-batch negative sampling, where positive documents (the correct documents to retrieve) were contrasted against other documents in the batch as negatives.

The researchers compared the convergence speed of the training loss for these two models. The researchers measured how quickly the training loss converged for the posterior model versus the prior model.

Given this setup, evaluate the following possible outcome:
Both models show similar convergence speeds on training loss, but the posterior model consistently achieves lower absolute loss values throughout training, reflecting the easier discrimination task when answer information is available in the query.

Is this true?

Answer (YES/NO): NO